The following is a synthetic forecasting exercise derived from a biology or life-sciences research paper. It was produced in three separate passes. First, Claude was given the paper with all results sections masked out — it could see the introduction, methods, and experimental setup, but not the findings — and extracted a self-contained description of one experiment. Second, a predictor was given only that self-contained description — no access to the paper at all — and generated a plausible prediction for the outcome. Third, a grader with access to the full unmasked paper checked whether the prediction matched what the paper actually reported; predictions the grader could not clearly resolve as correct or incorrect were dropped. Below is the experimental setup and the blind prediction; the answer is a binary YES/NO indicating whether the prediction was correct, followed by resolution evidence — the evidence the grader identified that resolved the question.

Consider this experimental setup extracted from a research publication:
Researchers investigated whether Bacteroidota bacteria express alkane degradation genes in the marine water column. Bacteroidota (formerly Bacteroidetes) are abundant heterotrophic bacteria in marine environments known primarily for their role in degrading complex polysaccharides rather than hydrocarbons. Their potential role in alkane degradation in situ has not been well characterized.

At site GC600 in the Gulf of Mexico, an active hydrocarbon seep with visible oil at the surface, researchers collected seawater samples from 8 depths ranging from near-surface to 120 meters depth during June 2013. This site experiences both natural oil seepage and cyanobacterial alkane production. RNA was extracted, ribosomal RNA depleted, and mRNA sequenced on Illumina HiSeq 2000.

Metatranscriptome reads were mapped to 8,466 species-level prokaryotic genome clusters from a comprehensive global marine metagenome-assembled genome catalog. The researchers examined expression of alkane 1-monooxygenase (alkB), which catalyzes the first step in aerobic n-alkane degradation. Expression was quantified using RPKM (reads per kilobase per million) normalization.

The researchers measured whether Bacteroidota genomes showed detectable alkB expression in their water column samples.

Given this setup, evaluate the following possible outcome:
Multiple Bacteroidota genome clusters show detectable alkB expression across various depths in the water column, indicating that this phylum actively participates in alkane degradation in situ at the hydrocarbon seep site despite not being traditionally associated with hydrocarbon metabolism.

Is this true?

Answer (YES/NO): YES